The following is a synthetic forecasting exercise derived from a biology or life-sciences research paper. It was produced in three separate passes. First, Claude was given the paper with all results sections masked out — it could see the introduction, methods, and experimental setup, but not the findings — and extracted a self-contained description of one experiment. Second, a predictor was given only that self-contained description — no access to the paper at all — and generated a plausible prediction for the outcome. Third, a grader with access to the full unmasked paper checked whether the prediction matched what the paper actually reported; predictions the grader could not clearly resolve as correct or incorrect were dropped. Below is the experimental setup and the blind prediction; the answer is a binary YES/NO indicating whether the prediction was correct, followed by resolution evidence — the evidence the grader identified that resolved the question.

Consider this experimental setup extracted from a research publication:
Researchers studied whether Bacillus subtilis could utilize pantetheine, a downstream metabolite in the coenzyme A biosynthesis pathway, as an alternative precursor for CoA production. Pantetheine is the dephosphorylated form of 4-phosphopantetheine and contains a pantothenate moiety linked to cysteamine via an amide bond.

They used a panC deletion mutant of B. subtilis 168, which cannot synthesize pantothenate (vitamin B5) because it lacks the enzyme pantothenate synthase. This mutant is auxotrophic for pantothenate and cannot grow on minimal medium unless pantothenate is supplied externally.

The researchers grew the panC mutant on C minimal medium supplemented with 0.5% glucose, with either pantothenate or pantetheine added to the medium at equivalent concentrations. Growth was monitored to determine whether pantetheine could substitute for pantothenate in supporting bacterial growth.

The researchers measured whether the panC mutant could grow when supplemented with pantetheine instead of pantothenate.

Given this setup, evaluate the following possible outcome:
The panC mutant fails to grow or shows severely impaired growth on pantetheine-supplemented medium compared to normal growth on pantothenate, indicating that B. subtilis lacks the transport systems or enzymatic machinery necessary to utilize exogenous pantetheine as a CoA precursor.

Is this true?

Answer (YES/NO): NO